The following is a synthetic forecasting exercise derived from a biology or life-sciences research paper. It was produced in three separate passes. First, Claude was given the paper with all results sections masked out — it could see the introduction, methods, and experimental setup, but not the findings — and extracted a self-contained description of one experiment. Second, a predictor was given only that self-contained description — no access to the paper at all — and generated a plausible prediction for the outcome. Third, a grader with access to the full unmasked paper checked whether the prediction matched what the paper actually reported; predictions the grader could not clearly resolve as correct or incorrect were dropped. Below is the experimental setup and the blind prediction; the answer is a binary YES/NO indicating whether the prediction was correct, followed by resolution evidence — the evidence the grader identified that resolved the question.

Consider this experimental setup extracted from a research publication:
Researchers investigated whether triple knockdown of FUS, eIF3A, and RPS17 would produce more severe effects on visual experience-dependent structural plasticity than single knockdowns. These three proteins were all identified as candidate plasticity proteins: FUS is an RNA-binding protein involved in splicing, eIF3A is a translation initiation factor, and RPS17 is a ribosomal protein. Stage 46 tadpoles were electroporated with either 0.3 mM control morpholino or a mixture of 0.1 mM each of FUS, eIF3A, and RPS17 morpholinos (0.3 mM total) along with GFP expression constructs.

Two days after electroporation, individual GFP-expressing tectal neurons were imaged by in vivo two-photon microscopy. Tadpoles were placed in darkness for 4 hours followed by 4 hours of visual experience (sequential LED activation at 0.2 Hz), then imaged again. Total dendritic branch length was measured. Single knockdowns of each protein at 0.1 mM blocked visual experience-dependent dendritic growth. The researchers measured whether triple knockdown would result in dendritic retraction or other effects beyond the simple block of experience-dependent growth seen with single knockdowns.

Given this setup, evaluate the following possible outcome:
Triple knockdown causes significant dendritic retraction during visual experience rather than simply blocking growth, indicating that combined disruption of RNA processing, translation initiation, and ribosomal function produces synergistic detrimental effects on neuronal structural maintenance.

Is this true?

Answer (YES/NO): NO